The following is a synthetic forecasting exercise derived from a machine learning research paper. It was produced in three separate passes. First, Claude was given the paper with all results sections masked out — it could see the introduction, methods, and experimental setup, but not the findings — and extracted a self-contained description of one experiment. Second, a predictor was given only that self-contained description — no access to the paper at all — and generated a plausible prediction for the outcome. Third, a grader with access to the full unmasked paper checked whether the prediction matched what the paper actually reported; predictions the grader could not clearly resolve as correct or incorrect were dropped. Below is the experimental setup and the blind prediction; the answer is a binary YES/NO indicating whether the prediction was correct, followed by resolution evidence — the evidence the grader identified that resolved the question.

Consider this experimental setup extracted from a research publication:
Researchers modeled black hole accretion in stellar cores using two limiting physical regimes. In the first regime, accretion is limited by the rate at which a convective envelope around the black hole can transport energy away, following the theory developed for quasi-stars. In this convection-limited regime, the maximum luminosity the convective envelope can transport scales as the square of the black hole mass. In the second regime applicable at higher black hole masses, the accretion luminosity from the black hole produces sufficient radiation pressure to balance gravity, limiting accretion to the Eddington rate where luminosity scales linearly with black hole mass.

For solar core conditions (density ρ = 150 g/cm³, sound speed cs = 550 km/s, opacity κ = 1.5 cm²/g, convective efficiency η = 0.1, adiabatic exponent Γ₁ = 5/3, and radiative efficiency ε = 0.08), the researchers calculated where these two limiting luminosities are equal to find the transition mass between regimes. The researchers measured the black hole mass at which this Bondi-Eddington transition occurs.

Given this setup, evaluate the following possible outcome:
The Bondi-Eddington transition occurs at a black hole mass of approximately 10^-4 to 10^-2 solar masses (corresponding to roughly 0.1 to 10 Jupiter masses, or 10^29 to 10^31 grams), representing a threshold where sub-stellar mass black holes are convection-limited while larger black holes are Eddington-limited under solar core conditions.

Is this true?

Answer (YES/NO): NO